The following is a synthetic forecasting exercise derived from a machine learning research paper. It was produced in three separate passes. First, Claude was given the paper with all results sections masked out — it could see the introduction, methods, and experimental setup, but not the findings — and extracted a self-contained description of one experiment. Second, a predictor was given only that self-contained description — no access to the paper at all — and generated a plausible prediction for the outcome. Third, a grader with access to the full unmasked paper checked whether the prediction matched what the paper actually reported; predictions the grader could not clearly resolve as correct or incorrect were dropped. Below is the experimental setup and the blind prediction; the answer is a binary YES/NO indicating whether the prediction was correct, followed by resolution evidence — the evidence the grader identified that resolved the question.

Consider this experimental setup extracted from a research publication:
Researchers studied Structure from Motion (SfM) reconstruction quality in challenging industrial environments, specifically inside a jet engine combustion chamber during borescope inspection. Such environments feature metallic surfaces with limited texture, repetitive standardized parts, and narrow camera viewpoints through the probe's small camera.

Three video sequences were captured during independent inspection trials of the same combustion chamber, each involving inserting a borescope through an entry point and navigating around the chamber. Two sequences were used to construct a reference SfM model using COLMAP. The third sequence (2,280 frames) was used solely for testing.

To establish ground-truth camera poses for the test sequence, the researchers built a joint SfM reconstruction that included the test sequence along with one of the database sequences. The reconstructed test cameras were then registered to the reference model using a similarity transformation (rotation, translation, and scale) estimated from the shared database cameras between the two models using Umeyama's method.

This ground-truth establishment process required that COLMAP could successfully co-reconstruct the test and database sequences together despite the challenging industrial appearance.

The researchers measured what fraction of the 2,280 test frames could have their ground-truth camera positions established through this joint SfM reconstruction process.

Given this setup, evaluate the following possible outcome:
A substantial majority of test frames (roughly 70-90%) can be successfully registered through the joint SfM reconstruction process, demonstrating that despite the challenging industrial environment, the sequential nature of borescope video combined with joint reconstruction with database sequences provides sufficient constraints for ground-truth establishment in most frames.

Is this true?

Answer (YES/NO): NO